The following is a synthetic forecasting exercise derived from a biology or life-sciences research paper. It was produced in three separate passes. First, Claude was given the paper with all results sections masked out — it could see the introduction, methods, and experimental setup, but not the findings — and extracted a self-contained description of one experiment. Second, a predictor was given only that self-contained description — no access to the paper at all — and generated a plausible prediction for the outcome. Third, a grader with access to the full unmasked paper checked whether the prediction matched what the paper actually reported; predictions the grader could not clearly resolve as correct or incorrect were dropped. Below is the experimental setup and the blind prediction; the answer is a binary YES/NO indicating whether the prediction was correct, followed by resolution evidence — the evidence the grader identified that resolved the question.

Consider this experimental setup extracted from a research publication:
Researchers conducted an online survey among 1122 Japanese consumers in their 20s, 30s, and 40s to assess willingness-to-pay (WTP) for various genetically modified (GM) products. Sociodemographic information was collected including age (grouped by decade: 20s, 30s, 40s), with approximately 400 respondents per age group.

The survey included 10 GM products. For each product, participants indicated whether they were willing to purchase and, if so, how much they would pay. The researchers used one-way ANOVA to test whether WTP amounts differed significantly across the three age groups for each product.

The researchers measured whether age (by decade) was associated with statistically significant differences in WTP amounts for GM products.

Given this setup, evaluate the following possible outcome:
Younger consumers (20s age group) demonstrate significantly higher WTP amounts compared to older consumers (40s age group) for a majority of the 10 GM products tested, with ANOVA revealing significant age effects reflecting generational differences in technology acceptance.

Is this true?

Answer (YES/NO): NO